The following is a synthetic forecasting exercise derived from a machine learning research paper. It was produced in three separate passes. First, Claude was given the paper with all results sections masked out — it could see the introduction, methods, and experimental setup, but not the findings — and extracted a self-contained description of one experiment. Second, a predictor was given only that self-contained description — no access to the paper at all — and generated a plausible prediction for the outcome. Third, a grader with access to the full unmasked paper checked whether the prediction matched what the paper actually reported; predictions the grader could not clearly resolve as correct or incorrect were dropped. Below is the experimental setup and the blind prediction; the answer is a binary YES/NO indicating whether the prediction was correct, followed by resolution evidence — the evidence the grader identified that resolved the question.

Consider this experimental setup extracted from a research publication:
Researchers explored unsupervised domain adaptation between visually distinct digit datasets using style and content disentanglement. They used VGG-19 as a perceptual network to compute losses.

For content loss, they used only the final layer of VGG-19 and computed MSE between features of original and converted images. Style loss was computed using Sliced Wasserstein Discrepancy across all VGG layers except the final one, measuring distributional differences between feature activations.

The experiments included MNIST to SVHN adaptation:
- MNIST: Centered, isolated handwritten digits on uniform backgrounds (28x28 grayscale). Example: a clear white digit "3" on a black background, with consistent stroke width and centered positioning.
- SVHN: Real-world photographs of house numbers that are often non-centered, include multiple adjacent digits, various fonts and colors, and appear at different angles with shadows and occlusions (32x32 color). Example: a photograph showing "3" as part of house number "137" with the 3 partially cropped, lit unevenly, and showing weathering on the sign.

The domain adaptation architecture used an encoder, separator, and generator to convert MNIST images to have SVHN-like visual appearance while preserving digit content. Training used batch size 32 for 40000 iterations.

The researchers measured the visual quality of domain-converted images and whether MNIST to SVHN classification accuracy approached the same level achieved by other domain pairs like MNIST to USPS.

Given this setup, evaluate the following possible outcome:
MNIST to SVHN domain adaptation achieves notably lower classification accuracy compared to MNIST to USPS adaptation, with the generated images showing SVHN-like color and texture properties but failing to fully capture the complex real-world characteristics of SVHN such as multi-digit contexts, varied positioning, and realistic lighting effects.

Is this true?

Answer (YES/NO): YES